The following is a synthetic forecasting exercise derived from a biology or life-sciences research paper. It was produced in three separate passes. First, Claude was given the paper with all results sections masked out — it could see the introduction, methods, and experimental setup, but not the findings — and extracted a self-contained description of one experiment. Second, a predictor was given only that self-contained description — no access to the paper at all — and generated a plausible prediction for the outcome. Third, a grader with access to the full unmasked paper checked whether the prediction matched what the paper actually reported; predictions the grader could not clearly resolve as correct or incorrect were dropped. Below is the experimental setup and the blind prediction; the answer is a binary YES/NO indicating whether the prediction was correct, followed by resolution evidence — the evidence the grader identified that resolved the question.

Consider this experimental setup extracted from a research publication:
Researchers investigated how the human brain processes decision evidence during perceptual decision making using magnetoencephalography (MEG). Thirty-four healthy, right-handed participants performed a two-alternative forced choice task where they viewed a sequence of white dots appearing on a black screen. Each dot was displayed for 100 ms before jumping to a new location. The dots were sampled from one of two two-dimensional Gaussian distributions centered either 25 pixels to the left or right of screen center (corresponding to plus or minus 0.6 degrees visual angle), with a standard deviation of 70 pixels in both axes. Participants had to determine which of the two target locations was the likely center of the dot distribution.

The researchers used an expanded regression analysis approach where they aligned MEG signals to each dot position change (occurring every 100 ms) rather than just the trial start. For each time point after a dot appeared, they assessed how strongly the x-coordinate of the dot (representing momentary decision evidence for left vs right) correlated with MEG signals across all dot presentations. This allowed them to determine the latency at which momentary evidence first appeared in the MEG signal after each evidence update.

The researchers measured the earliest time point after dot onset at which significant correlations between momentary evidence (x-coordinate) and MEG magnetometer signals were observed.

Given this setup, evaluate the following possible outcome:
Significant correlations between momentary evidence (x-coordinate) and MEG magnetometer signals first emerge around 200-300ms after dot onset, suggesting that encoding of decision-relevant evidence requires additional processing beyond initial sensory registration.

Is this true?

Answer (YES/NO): NO